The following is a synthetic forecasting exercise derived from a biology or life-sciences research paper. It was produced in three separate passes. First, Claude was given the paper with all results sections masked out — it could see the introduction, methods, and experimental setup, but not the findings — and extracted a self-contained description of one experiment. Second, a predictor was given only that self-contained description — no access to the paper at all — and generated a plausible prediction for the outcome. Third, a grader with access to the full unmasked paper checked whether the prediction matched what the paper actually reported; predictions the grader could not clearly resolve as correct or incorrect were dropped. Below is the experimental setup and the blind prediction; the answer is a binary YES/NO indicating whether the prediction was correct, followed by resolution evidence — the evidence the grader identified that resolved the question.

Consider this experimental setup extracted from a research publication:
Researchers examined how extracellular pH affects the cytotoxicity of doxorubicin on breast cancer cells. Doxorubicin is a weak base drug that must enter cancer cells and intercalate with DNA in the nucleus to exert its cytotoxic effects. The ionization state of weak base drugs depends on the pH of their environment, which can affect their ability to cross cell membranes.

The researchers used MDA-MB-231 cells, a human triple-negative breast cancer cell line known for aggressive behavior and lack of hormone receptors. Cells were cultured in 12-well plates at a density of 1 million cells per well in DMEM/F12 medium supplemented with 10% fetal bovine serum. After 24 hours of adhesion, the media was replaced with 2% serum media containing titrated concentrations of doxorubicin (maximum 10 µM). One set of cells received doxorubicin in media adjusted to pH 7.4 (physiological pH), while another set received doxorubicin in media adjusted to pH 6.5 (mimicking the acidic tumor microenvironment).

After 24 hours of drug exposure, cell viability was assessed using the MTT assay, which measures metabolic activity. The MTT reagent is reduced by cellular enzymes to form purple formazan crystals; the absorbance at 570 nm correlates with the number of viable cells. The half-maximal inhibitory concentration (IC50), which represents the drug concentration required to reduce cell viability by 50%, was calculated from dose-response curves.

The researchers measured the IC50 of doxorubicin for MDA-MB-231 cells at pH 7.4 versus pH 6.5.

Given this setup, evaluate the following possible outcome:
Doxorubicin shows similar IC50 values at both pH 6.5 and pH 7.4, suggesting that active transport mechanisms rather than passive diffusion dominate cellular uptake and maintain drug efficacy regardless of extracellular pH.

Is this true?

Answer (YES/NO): NO